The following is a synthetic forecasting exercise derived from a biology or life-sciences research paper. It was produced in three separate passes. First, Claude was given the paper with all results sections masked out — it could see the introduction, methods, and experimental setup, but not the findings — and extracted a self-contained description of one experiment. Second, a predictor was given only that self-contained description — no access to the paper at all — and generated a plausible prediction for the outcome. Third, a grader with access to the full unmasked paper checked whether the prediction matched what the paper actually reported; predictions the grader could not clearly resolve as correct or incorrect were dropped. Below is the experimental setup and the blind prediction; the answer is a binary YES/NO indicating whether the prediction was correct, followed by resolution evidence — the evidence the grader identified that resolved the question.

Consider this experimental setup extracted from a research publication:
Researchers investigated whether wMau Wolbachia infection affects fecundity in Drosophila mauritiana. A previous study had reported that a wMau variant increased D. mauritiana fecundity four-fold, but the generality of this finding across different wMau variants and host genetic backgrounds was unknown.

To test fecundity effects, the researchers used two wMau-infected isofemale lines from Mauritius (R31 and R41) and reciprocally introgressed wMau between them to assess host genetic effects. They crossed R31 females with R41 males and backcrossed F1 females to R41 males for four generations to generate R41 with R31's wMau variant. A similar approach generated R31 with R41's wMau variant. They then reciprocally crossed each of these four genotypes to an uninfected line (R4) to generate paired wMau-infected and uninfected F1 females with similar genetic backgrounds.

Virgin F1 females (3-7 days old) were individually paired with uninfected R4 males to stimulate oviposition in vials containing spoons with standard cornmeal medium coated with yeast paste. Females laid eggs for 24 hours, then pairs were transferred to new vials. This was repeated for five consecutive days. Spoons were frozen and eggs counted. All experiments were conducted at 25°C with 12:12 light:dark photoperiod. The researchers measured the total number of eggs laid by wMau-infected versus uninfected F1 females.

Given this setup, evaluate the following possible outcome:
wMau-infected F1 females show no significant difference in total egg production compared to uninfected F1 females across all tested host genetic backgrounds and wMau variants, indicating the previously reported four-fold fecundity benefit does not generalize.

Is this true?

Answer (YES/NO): YES